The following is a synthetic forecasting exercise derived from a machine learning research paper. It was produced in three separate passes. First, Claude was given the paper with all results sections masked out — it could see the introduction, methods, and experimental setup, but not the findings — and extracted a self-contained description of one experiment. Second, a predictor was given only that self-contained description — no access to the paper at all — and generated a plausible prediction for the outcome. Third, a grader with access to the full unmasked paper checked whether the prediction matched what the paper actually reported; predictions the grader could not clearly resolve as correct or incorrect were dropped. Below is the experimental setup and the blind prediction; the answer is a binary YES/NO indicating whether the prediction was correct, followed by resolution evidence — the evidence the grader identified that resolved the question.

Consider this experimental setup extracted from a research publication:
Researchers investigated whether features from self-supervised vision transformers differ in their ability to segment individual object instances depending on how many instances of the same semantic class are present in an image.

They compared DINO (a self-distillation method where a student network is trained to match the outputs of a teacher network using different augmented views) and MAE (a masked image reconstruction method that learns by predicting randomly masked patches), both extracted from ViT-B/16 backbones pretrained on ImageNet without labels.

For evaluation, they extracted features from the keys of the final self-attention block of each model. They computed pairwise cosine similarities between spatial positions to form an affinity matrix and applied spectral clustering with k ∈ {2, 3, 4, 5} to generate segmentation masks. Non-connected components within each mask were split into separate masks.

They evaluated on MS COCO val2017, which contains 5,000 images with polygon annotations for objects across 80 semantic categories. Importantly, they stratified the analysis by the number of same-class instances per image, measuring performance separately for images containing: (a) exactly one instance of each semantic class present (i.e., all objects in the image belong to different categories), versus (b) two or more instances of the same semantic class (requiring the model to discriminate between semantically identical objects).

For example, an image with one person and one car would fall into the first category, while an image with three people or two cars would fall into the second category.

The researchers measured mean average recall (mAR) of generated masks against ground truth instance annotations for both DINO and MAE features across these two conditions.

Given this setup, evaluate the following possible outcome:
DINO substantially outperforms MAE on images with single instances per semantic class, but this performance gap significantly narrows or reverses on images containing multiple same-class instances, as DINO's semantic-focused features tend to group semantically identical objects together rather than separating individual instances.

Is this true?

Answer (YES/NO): YES